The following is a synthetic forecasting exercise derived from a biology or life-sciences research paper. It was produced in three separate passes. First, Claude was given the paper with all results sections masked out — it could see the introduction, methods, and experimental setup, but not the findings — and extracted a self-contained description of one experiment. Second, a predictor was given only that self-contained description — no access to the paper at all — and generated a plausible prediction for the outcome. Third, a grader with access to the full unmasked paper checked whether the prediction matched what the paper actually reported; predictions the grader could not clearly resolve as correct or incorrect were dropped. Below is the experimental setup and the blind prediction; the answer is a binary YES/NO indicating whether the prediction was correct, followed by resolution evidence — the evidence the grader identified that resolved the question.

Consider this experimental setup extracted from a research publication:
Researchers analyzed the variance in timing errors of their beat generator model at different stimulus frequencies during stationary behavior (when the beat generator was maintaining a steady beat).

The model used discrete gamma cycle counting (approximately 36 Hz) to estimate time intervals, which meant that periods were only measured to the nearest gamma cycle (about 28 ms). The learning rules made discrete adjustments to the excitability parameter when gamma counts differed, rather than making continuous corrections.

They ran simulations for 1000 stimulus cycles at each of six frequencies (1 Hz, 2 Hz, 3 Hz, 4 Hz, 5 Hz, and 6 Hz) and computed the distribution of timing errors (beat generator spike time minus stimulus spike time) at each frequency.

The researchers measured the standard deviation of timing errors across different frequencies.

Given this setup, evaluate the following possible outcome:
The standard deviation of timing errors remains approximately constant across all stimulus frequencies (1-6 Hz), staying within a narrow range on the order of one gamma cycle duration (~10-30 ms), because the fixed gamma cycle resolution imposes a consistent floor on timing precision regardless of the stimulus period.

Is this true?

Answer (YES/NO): NO